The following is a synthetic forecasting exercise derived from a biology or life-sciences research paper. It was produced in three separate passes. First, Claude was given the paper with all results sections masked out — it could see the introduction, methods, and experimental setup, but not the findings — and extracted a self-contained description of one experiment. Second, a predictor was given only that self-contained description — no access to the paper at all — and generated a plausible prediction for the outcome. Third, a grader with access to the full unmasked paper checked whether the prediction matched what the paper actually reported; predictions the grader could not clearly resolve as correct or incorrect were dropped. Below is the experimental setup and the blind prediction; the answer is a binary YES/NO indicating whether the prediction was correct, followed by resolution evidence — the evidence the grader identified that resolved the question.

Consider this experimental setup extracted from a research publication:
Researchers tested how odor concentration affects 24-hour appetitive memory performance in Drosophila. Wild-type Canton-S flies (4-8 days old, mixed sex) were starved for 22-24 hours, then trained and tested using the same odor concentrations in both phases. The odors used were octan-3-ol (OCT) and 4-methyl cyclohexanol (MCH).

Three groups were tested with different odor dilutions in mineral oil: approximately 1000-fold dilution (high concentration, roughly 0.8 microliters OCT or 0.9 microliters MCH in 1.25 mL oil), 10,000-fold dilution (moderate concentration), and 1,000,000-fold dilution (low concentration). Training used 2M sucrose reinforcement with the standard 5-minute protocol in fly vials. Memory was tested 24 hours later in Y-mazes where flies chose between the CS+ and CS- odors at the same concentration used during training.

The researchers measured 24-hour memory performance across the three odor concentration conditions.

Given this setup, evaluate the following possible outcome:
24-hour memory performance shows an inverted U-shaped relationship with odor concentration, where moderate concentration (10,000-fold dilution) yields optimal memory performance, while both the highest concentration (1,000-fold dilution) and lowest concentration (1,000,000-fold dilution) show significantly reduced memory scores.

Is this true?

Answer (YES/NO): NO